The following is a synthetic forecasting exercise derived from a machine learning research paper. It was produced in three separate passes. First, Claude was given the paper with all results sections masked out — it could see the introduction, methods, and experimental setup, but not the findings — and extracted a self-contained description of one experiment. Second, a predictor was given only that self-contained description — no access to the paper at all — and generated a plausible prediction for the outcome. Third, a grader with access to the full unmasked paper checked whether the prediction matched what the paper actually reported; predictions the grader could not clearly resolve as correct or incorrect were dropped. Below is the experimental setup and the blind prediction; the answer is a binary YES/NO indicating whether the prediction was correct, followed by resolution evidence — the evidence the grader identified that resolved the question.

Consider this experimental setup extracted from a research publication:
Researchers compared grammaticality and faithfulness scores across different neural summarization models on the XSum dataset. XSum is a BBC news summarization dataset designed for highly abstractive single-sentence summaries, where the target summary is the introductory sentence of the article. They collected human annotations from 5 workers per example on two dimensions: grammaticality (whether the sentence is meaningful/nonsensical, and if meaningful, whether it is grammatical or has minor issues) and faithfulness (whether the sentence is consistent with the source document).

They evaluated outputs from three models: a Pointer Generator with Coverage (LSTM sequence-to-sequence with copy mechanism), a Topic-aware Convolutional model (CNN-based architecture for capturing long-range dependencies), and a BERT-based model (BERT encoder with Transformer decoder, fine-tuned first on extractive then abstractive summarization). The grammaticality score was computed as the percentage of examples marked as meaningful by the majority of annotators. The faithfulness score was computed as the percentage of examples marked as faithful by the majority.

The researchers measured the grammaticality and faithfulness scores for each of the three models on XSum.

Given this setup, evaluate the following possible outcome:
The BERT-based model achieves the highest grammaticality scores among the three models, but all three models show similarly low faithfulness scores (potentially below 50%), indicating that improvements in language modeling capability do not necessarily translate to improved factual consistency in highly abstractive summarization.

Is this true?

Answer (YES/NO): NO